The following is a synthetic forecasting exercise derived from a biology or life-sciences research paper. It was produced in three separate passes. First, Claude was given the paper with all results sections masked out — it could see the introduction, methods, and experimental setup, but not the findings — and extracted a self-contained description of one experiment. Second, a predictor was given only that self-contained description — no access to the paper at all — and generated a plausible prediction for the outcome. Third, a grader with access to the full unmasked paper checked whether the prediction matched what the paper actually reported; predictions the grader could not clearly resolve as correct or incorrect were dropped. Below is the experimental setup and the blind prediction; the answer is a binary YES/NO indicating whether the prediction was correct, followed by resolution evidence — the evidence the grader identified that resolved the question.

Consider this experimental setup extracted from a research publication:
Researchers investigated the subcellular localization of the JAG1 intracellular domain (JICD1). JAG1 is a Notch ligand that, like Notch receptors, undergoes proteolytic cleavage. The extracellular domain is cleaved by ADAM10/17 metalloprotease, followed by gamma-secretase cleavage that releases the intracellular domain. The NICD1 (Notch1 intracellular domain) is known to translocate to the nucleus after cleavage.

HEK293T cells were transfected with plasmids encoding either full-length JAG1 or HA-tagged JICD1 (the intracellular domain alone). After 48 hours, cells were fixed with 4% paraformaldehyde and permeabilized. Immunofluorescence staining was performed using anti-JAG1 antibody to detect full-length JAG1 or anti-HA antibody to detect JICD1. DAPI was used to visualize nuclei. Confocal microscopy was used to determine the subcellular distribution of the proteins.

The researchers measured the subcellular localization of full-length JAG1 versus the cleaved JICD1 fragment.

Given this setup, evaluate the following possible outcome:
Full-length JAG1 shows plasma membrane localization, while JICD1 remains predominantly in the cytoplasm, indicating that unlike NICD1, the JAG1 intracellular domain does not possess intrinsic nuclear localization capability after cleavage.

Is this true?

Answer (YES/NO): NO